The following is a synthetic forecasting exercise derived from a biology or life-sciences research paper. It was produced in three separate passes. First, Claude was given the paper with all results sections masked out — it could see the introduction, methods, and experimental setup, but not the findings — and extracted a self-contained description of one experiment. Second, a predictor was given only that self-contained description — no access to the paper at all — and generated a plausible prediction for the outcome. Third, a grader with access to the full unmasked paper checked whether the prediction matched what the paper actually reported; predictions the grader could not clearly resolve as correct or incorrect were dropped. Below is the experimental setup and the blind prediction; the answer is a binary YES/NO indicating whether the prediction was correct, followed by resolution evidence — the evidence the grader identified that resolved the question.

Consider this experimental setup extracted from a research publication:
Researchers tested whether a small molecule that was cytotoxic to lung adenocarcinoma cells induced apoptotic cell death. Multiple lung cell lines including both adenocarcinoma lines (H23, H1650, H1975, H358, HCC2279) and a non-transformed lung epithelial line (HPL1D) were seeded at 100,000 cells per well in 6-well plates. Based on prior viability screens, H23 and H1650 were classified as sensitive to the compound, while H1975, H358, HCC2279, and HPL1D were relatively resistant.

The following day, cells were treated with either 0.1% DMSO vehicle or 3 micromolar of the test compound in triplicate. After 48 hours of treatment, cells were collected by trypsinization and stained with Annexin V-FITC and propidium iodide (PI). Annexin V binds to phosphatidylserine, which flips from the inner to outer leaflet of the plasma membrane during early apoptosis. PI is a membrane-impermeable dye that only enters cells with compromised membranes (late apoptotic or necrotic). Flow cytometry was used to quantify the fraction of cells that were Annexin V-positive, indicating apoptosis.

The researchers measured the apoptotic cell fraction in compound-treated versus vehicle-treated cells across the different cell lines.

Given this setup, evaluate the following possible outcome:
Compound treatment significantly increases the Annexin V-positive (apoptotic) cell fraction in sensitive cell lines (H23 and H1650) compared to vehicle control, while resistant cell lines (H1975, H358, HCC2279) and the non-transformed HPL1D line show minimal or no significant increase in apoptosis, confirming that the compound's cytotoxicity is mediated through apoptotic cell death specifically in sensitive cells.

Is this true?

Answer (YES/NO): NO